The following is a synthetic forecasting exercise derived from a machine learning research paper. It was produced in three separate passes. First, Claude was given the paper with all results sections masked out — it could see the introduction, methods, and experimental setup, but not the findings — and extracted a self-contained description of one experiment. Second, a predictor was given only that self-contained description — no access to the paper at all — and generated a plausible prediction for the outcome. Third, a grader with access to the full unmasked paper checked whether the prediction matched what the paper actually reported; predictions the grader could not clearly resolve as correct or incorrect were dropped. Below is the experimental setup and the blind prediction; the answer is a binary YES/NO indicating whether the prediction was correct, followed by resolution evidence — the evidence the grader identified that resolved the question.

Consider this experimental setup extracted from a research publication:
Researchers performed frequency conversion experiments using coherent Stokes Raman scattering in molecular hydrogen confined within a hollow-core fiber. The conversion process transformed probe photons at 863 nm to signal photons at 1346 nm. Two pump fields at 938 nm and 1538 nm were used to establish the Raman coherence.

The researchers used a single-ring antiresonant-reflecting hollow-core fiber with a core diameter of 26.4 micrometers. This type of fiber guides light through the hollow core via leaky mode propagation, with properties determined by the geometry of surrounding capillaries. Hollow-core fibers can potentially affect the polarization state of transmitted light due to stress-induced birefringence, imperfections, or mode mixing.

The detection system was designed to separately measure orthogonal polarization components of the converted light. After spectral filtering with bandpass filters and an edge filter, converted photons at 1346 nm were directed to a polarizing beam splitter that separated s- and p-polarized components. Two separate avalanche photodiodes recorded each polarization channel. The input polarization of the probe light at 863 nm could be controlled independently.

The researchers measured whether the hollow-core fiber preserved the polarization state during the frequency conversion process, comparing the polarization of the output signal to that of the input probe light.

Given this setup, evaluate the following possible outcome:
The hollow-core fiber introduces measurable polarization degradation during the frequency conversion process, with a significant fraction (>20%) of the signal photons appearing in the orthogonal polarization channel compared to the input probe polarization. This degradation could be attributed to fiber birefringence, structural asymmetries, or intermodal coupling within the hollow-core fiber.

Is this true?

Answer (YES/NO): NO